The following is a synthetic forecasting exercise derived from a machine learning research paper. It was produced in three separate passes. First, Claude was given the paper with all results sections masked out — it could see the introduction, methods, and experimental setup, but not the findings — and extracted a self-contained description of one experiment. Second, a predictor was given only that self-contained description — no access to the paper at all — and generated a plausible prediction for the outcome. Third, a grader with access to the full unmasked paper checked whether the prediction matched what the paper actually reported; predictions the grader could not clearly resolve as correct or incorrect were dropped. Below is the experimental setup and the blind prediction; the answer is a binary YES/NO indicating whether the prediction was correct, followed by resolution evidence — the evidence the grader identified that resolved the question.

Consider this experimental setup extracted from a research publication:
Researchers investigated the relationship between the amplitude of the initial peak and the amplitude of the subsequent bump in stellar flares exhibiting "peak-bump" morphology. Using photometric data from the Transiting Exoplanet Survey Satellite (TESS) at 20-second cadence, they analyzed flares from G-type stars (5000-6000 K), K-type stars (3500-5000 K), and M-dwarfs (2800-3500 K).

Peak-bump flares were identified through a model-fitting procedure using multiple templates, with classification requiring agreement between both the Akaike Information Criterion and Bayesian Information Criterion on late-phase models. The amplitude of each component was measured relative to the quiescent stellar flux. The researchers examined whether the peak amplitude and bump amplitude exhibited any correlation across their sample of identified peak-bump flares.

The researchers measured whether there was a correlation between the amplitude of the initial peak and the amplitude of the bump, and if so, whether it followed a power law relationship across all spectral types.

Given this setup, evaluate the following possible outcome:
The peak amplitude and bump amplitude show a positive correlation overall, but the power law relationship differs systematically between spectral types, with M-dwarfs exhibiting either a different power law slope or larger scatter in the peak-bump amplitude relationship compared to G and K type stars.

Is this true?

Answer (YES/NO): NO